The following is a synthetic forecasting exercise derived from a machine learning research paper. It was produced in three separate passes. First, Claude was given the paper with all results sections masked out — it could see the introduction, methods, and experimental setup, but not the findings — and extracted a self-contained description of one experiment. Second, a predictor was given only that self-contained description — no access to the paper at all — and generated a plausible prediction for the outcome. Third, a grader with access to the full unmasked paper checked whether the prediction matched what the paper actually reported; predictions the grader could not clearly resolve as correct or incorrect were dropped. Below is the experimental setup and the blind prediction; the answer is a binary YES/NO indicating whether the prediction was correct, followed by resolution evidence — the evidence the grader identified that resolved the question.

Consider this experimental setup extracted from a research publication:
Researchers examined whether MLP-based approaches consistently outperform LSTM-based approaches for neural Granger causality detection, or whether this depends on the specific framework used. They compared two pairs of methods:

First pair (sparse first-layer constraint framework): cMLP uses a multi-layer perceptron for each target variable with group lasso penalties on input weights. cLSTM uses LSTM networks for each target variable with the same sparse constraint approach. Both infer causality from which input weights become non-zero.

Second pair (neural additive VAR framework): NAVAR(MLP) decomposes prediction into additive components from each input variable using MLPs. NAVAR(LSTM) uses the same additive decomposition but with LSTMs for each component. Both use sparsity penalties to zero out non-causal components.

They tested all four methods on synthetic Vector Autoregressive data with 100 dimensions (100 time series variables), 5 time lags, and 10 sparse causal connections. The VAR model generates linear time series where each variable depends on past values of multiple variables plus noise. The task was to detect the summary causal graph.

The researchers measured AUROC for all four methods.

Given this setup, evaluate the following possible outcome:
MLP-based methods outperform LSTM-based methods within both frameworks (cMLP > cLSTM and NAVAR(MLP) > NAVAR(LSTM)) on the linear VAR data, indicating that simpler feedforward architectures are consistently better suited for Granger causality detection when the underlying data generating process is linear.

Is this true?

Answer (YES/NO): YES